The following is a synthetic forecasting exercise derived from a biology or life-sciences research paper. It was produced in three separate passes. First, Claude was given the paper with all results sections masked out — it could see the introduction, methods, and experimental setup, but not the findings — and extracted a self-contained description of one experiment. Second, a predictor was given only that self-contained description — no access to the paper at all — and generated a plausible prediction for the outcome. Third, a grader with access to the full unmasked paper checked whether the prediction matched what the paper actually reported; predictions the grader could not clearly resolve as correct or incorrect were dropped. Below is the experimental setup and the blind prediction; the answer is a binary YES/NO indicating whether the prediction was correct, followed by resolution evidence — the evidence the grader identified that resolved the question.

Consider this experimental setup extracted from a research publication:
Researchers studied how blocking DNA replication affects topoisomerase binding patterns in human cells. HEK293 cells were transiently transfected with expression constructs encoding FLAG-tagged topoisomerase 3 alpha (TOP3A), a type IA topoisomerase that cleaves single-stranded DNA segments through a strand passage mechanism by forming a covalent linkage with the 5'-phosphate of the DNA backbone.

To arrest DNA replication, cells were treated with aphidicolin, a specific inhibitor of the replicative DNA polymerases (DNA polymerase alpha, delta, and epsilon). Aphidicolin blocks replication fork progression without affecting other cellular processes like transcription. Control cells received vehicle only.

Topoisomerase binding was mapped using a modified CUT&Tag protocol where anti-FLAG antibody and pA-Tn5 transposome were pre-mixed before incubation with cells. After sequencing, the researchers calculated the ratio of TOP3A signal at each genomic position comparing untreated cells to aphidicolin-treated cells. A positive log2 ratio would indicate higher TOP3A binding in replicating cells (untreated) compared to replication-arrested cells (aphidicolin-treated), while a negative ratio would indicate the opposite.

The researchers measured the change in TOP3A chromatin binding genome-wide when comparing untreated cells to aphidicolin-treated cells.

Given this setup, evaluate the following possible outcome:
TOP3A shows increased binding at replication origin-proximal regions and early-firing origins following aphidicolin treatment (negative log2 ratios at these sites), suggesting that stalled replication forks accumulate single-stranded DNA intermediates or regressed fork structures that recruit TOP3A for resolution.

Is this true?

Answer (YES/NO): NO